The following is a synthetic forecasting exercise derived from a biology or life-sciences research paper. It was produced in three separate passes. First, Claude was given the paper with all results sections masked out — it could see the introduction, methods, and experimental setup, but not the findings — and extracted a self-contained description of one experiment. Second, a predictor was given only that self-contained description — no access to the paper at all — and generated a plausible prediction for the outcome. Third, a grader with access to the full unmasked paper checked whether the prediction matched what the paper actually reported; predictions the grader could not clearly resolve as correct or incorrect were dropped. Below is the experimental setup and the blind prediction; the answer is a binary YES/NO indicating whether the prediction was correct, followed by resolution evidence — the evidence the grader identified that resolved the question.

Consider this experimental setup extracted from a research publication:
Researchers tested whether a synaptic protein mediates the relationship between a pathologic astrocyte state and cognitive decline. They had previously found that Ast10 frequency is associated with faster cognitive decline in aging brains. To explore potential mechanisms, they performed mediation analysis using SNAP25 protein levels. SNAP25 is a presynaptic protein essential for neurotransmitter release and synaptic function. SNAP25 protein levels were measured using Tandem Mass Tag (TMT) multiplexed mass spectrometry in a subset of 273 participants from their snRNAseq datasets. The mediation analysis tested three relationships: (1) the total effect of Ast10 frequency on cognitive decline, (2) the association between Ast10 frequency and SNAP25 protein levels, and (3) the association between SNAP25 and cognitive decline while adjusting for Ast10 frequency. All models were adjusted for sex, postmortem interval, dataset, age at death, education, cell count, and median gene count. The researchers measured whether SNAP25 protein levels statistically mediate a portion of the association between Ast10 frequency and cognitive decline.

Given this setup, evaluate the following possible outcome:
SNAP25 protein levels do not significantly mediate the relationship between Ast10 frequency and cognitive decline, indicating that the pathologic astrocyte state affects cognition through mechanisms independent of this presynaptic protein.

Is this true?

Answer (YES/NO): NO